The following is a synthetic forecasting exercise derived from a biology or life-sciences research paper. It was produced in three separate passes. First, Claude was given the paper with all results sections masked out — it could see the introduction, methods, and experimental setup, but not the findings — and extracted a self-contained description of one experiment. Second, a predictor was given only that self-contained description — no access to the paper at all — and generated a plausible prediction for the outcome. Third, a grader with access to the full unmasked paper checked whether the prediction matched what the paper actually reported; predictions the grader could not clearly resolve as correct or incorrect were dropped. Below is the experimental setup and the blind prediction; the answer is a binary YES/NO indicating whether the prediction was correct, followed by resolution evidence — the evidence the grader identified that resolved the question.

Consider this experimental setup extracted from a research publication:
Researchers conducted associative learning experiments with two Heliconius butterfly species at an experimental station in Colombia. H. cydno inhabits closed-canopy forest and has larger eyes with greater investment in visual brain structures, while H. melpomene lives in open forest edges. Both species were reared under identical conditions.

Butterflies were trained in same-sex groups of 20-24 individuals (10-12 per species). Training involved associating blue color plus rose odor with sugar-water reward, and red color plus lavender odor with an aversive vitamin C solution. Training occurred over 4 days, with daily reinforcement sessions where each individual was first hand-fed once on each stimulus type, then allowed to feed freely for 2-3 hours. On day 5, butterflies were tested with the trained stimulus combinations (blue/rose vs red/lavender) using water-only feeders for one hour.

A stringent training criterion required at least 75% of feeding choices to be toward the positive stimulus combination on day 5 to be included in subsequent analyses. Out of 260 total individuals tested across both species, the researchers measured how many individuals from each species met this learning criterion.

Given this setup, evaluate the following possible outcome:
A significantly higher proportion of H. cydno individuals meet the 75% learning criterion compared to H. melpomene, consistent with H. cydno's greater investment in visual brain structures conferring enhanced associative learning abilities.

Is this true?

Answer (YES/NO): NO